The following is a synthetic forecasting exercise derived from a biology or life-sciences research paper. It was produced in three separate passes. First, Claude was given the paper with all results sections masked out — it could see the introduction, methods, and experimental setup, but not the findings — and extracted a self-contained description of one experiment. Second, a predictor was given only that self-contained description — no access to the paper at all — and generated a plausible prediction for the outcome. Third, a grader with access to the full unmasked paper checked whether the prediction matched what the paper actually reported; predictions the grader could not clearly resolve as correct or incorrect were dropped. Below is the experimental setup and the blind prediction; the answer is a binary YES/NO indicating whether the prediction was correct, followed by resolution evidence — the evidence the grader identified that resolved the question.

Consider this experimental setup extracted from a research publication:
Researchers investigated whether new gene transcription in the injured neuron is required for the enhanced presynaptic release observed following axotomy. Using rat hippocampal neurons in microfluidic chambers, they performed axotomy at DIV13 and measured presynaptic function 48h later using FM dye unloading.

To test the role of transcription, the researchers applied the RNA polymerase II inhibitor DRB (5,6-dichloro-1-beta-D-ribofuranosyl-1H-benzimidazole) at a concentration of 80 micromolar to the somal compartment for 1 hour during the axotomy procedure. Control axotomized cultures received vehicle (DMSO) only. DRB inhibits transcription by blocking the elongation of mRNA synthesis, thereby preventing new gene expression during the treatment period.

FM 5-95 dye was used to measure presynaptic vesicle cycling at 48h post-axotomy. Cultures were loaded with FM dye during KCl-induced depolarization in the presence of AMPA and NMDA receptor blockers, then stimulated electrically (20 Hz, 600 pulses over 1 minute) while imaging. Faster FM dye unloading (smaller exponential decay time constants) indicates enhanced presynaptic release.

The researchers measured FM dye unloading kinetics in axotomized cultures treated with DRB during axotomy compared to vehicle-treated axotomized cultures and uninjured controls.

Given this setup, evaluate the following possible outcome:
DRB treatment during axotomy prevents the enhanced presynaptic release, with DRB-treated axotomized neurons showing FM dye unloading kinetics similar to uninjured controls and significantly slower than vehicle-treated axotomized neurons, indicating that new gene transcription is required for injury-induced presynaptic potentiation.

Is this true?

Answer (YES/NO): YES